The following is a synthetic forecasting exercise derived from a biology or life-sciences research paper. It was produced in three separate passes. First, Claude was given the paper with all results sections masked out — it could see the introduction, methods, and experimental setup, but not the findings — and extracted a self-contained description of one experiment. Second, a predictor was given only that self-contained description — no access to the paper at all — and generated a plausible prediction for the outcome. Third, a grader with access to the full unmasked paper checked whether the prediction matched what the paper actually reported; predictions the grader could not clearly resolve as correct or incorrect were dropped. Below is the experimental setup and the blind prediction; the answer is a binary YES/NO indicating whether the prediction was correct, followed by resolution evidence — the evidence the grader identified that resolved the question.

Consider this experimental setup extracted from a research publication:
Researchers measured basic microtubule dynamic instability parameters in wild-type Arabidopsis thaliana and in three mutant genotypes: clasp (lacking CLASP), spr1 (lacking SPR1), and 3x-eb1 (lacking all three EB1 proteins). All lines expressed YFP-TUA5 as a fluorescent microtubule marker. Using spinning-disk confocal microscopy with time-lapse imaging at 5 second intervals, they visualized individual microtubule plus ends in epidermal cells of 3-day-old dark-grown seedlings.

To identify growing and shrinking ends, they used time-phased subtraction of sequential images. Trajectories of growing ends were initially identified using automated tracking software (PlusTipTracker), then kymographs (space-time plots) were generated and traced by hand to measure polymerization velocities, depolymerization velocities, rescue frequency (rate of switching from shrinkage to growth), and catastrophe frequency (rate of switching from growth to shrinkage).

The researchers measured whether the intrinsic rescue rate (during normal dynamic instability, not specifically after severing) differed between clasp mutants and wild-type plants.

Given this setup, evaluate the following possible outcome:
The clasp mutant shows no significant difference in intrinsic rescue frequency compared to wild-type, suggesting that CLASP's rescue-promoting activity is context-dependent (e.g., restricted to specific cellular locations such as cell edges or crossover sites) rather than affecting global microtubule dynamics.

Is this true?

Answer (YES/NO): NO